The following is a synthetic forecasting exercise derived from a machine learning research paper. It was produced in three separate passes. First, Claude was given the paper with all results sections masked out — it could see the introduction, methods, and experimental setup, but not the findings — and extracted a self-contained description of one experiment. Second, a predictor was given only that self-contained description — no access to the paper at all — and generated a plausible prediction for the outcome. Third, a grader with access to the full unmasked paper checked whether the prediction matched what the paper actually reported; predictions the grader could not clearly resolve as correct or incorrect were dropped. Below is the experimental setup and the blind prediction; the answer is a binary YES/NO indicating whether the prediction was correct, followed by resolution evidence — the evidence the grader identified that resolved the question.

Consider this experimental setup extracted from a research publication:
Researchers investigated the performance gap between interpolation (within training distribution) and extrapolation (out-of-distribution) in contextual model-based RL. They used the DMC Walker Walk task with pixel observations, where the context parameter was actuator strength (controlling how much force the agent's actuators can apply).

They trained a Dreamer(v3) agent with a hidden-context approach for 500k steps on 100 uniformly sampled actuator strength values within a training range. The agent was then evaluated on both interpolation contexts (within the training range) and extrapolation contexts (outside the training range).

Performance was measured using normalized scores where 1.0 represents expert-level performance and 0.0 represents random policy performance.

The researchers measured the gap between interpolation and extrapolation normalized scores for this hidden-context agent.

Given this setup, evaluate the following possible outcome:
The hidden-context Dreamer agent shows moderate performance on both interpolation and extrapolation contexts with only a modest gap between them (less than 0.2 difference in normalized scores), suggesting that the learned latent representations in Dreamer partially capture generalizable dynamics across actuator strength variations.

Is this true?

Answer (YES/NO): NO